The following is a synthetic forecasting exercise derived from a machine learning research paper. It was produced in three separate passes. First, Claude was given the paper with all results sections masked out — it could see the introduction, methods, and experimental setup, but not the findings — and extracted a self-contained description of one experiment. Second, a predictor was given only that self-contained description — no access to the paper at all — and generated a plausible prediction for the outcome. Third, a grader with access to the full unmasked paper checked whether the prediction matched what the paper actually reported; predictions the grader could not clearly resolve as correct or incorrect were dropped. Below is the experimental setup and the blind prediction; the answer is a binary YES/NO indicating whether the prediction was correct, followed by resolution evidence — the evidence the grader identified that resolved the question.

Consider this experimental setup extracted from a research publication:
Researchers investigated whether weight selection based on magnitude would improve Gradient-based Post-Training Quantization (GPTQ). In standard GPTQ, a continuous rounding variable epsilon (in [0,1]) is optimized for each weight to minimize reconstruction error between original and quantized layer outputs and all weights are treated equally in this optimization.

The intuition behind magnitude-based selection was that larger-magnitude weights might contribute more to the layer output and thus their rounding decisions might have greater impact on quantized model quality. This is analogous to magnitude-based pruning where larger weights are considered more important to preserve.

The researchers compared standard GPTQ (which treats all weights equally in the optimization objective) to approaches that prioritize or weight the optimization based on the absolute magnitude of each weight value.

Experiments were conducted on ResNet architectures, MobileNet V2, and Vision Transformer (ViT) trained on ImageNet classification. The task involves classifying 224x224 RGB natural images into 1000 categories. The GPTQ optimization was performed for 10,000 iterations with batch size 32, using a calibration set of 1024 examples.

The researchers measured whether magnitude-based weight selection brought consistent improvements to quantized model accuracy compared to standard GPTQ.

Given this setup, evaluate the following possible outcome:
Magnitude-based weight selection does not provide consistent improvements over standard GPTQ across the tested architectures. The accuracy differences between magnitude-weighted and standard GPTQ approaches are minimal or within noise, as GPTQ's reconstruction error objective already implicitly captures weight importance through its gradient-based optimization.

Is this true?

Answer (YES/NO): YES